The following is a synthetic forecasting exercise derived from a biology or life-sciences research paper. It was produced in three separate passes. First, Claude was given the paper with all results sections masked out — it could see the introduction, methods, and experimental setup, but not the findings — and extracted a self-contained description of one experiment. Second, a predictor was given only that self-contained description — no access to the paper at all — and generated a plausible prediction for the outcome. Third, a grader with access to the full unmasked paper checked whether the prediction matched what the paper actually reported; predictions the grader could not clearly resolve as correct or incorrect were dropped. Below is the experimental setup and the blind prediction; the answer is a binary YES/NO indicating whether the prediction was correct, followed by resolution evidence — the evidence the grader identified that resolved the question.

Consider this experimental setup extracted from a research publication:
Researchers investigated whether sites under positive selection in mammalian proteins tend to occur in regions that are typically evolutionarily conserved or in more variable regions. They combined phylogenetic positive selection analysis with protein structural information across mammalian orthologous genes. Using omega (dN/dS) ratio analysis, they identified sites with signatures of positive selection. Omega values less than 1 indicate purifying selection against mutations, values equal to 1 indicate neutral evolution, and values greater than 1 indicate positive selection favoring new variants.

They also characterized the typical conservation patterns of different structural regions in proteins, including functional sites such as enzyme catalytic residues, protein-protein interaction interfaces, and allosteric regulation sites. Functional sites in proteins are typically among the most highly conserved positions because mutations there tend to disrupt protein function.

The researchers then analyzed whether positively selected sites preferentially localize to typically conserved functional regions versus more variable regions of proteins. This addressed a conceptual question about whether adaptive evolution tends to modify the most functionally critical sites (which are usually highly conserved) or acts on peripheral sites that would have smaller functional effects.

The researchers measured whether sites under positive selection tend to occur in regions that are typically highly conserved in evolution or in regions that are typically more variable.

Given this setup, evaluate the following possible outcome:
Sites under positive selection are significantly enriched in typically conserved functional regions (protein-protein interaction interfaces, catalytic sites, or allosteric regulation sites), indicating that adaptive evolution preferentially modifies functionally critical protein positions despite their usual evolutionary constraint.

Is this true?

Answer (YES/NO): YES